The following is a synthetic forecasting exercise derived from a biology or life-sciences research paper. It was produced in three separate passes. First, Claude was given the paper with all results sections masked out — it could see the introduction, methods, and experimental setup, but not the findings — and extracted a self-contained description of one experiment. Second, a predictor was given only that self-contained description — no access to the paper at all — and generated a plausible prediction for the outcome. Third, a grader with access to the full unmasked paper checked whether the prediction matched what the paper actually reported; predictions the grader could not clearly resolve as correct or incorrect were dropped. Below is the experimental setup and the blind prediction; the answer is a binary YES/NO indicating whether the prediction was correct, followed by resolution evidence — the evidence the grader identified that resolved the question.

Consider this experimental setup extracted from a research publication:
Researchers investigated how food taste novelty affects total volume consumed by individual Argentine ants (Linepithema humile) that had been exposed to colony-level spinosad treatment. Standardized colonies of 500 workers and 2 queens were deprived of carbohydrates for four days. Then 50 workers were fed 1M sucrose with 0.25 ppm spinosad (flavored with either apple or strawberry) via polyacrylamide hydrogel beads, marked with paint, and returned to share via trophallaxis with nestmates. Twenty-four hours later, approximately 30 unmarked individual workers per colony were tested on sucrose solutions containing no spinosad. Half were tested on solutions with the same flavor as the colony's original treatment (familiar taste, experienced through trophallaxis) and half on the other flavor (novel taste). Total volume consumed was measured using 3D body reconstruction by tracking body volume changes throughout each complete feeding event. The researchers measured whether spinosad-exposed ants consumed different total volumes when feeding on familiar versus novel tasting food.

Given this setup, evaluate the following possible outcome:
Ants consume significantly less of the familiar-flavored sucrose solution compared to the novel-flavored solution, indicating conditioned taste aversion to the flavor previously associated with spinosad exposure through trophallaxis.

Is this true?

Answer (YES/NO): NO